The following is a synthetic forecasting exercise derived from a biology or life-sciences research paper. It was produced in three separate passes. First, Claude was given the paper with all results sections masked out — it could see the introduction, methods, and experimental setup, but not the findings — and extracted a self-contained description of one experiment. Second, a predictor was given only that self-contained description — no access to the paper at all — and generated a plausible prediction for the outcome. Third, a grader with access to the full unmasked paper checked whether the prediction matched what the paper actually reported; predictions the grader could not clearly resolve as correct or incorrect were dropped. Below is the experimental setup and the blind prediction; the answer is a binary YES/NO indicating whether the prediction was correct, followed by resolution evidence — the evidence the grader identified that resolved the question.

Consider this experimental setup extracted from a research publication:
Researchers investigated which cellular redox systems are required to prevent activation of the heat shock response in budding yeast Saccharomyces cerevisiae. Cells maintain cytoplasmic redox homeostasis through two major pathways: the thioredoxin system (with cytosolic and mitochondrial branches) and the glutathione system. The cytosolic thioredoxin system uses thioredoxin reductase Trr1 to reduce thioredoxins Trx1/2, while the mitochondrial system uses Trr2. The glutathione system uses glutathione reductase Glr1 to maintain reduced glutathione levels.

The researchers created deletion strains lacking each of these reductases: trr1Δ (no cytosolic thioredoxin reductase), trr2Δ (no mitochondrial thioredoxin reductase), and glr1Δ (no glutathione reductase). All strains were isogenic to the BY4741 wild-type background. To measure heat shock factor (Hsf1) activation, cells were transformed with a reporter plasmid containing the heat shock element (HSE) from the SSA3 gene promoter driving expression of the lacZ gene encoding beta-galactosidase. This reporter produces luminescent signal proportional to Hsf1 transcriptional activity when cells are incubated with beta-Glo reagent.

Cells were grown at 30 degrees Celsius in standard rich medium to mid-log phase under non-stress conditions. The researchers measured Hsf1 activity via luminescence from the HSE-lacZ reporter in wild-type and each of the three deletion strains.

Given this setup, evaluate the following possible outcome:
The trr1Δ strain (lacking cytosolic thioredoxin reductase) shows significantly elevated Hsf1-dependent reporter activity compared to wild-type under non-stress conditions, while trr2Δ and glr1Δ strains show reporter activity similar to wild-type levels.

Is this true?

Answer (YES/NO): YES